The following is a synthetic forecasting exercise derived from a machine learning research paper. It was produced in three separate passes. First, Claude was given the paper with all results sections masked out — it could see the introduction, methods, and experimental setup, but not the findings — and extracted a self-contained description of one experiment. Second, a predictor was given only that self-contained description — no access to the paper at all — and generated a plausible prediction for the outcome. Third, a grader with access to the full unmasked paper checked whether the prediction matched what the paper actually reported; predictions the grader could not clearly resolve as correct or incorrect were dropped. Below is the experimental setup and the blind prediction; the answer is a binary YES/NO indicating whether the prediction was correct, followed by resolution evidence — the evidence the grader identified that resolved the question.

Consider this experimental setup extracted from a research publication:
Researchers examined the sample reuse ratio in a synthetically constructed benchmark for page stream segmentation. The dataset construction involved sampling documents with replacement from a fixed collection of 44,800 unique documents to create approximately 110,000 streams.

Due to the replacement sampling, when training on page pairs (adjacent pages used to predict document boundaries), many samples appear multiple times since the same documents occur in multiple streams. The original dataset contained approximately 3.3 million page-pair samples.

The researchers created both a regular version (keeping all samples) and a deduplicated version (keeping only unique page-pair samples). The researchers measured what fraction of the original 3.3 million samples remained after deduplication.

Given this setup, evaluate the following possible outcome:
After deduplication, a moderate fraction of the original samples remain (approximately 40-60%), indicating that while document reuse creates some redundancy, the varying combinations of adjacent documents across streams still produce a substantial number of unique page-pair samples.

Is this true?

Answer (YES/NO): NO